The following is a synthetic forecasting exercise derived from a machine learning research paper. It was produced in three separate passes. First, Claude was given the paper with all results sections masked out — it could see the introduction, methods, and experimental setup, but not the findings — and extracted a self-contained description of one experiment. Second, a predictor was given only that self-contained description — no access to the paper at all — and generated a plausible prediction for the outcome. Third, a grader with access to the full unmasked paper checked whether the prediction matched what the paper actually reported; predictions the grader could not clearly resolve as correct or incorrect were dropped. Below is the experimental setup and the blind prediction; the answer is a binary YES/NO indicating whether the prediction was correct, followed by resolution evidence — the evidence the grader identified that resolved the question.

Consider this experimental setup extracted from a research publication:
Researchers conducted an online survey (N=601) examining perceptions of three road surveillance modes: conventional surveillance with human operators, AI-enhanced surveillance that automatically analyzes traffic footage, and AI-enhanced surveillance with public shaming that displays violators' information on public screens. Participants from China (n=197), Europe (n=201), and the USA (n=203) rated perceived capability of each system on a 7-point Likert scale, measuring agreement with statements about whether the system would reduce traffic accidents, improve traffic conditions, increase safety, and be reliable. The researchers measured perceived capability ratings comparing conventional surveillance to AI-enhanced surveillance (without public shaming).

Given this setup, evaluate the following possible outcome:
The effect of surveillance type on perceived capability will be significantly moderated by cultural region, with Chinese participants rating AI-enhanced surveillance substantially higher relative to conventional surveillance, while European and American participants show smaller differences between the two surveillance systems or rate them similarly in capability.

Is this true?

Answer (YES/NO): NO